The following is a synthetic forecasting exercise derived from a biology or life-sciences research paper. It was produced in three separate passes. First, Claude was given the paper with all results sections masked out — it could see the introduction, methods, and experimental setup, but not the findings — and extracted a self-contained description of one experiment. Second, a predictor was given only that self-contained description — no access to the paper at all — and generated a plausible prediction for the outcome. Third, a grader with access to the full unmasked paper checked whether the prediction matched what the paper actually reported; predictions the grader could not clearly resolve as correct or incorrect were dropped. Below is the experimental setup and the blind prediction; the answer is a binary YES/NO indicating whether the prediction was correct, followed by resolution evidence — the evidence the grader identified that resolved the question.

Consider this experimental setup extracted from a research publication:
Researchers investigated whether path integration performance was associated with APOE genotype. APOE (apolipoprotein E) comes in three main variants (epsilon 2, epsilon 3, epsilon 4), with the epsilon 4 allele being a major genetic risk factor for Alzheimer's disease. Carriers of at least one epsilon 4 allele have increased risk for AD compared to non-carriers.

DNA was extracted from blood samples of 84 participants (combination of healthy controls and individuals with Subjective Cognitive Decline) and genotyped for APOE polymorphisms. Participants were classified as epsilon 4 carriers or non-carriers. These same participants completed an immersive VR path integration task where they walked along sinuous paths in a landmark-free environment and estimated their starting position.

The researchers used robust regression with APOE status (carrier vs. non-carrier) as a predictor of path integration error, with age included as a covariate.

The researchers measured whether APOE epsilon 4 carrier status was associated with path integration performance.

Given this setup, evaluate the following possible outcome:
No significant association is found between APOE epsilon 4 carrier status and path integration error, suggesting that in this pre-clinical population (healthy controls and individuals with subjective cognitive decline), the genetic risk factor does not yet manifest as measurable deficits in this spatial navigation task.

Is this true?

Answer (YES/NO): YES